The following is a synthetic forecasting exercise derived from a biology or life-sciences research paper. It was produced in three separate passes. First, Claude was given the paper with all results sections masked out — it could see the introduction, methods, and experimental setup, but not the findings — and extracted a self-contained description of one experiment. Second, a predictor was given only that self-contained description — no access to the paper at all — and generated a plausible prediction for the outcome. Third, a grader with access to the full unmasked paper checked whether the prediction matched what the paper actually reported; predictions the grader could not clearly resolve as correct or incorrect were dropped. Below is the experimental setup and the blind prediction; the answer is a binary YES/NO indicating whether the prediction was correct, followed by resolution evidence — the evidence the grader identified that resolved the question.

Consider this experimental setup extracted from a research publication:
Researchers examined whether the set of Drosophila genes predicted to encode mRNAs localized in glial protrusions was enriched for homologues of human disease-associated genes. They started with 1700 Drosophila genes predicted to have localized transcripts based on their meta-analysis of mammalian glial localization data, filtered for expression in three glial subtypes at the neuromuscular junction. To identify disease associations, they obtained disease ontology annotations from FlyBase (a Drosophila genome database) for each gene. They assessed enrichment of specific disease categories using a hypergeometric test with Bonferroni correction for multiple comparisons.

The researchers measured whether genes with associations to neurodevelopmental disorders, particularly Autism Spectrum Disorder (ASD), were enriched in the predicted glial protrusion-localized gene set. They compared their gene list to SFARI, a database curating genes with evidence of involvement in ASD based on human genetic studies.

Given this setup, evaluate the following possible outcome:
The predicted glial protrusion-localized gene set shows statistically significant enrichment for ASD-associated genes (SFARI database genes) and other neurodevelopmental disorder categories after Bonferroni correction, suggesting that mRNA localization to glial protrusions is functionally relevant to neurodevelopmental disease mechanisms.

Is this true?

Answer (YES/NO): YES